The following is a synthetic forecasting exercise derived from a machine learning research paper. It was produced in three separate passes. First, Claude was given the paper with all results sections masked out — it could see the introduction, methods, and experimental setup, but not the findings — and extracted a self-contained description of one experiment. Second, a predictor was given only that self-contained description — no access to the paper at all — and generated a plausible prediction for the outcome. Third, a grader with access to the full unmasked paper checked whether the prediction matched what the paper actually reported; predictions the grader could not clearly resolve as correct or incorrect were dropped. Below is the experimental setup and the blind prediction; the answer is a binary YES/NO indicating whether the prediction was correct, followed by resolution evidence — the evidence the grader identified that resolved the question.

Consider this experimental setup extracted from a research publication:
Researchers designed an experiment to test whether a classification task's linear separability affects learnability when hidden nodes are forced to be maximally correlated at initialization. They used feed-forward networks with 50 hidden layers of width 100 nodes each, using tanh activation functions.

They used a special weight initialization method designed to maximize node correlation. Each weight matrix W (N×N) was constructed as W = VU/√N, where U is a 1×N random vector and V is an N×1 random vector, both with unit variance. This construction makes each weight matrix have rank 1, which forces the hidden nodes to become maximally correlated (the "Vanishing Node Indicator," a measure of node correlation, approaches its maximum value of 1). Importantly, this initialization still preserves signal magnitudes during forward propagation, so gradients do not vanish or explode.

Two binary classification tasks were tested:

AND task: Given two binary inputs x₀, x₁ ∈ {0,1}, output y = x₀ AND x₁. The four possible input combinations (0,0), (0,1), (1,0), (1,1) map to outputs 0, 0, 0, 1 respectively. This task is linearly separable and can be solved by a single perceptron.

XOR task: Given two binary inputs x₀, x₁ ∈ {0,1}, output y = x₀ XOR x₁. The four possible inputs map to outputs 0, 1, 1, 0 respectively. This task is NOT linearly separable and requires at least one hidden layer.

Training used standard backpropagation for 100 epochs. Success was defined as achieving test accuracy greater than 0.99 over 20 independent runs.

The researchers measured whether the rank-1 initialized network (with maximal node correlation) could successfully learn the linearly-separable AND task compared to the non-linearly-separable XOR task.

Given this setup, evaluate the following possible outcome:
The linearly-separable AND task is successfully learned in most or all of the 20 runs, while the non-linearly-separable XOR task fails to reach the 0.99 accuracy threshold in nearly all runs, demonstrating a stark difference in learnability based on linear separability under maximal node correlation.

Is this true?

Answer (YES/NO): YES